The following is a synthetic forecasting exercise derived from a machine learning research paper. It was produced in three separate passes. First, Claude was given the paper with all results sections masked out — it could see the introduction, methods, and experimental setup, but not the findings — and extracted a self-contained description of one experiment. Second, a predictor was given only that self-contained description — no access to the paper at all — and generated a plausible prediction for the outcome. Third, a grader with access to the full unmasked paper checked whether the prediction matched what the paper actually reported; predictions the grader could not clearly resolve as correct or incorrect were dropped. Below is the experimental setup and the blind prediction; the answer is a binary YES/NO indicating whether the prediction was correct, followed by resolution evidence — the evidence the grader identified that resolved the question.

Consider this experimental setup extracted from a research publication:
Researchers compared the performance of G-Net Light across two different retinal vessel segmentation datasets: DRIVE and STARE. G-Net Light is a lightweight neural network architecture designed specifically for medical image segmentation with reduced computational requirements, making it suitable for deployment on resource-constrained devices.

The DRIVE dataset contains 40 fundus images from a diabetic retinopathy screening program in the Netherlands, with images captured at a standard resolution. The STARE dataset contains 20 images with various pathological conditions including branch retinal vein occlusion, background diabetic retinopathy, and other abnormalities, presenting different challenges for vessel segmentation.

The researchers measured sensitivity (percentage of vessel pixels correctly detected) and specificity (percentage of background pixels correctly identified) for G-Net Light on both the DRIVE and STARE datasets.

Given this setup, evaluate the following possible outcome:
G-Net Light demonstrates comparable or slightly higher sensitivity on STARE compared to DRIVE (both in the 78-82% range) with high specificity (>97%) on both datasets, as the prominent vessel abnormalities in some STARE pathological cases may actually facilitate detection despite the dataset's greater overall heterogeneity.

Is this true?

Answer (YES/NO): YES